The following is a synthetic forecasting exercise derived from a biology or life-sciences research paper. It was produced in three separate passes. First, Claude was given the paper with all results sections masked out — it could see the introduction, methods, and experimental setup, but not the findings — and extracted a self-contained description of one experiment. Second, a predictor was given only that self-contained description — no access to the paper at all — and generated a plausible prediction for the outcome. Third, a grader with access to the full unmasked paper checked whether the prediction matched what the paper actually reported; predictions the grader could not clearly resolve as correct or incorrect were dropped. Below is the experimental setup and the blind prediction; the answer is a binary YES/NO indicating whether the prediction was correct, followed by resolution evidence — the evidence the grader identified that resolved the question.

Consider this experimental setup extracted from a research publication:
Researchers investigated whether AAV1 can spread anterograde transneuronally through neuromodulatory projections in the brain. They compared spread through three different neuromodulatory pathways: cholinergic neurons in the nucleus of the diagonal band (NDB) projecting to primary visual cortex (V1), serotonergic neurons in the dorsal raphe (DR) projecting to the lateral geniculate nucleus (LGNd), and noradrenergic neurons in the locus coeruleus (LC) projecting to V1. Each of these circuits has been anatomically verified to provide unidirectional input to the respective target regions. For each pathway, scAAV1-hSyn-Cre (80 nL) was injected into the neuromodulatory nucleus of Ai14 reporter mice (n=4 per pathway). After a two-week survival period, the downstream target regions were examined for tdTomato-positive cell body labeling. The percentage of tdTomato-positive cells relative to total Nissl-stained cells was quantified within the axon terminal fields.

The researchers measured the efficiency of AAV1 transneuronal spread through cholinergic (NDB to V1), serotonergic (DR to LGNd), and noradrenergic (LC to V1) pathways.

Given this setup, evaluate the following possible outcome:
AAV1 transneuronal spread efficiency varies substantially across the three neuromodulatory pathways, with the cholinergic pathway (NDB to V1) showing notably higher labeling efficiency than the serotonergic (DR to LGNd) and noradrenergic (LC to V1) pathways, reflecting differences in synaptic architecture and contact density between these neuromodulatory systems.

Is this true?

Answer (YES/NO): YES